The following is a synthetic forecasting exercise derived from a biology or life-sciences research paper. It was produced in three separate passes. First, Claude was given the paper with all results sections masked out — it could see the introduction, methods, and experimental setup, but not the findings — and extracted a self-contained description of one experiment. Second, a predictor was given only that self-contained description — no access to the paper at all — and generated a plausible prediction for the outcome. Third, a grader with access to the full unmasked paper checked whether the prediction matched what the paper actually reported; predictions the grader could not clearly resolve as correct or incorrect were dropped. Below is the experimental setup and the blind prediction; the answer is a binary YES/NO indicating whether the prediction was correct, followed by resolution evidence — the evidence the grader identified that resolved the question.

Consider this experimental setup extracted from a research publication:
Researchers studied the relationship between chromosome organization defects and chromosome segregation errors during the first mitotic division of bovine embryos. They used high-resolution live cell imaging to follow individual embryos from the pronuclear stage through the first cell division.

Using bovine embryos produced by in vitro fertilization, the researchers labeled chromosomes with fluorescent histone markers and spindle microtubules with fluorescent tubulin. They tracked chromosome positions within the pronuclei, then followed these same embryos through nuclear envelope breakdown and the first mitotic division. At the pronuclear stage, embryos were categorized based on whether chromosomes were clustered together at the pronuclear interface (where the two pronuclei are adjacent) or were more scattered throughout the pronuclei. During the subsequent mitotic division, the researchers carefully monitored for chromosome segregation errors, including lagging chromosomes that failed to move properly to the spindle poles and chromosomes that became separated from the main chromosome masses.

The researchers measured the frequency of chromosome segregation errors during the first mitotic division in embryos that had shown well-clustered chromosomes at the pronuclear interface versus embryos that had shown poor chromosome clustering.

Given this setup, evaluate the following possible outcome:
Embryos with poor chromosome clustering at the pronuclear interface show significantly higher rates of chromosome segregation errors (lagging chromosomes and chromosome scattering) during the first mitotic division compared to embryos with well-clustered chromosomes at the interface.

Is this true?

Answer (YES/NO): YES